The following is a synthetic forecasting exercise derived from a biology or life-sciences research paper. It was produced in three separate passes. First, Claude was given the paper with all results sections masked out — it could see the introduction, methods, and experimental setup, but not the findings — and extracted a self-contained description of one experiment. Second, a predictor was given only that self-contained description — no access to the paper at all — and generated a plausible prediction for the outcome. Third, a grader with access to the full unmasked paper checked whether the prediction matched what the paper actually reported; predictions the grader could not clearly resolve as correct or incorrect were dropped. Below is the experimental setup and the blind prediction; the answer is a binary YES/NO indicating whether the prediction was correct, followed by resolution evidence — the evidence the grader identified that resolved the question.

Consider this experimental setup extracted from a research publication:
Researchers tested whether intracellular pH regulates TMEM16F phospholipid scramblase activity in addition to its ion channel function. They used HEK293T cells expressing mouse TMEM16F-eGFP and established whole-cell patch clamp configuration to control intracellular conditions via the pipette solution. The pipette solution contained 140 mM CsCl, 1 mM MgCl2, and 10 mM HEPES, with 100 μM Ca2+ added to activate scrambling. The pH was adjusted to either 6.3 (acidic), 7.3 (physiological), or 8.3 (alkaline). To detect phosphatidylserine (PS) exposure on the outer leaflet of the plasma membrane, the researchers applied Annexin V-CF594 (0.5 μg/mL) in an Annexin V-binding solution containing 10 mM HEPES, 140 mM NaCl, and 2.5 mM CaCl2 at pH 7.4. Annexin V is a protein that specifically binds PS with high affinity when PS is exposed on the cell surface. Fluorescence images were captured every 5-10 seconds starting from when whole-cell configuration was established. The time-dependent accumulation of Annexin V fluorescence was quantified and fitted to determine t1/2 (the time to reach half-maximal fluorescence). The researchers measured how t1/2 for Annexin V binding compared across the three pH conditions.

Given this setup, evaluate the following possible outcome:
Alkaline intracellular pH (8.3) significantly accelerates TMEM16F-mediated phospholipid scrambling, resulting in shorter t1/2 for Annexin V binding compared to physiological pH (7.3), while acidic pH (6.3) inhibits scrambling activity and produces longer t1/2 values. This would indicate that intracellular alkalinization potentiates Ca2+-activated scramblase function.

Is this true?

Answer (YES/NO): YES